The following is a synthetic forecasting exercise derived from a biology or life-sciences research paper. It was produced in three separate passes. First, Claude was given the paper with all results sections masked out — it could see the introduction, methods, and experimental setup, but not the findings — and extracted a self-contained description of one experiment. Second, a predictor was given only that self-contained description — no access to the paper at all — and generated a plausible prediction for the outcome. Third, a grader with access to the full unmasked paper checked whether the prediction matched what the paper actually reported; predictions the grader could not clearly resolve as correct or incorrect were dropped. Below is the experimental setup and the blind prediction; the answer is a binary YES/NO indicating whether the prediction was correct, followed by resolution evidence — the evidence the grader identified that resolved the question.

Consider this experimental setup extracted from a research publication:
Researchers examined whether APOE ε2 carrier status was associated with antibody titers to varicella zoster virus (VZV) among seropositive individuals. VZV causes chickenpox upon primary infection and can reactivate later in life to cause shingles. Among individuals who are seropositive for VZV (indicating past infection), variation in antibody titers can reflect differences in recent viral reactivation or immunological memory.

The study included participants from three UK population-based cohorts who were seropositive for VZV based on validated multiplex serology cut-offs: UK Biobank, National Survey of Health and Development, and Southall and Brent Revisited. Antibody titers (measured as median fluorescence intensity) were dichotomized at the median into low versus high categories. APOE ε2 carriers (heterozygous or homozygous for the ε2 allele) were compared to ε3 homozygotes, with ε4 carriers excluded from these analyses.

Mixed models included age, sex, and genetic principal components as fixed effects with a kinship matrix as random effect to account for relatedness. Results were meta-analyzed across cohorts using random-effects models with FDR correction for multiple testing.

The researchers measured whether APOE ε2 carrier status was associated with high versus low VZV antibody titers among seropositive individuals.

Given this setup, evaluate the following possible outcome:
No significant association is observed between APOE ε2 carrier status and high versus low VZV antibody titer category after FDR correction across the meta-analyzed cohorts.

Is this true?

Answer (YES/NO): YES